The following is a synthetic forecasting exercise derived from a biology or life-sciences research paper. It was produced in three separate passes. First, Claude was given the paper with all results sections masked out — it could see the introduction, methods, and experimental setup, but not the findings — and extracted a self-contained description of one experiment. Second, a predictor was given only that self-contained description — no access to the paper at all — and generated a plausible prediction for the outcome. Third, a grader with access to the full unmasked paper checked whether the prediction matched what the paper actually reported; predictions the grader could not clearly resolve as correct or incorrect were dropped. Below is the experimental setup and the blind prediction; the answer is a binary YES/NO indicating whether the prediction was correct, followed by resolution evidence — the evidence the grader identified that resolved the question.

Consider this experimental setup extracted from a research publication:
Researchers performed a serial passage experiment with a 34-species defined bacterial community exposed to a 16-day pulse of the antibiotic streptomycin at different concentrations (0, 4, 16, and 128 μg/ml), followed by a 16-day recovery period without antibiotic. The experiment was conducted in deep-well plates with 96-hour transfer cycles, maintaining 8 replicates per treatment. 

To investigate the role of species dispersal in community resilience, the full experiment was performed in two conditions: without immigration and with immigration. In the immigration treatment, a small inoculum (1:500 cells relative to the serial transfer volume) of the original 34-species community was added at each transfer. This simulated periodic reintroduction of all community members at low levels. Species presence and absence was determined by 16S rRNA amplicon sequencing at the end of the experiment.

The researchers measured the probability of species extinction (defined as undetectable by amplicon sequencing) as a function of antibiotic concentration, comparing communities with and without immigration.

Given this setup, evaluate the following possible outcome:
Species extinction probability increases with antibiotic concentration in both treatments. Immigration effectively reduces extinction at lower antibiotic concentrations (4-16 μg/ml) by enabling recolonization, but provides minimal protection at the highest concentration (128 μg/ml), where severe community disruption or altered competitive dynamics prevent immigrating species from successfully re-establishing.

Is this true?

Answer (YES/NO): NO